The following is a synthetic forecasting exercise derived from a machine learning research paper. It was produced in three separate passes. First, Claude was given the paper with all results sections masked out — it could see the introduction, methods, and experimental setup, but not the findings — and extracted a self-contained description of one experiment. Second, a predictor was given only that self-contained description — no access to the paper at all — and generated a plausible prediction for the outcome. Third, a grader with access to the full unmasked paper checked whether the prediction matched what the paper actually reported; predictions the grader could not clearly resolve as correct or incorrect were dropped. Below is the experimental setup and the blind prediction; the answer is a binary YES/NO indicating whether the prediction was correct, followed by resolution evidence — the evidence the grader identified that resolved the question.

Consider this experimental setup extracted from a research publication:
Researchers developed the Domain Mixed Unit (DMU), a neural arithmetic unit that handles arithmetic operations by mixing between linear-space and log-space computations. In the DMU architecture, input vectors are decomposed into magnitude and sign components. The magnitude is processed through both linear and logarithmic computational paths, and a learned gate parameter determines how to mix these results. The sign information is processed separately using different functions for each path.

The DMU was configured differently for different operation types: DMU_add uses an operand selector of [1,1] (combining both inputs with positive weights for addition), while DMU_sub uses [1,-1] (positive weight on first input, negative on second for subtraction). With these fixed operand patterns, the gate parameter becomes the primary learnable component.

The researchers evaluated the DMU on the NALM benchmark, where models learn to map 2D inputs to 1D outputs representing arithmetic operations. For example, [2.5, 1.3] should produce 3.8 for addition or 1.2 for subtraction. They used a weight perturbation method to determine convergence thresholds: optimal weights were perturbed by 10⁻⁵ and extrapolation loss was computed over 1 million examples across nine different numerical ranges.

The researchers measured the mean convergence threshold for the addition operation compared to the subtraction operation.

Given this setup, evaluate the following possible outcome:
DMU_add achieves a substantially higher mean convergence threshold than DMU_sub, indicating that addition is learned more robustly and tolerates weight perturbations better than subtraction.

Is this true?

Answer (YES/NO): YES